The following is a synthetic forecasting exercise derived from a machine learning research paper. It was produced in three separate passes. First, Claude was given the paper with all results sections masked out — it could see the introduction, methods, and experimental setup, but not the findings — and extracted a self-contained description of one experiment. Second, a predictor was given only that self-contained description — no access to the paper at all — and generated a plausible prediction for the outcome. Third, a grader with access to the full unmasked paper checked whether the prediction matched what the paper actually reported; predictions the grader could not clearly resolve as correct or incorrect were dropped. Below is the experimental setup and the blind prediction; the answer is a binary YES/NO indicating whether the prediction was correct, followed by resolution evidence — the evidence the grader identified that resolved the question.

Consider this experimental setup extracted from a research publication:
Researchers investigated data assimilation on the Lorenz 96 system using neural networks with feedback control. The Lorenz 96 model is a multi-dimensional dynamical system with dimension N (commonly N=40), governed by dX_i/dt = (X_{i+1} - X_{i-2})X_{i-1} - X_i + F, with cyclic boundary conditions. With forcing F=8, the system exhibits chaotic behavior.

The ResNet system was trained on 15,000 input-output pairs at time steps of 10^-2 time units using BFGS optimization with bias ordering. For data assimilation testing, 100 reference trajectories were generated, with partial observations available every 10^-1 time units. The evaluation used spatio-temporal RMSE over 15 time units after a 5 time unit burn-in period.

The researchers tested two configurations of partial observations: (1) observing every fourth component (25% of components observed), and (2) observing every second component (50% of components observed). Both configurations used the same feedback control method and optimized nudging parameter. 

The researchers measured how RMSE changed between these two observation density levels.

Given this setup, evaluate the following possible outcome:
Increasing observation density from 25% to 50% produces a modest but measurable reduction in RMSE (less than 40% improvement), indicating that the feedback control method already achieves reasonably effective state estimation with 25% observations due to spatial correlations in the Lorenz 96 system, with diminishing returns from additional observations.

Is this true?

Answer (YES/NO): NO